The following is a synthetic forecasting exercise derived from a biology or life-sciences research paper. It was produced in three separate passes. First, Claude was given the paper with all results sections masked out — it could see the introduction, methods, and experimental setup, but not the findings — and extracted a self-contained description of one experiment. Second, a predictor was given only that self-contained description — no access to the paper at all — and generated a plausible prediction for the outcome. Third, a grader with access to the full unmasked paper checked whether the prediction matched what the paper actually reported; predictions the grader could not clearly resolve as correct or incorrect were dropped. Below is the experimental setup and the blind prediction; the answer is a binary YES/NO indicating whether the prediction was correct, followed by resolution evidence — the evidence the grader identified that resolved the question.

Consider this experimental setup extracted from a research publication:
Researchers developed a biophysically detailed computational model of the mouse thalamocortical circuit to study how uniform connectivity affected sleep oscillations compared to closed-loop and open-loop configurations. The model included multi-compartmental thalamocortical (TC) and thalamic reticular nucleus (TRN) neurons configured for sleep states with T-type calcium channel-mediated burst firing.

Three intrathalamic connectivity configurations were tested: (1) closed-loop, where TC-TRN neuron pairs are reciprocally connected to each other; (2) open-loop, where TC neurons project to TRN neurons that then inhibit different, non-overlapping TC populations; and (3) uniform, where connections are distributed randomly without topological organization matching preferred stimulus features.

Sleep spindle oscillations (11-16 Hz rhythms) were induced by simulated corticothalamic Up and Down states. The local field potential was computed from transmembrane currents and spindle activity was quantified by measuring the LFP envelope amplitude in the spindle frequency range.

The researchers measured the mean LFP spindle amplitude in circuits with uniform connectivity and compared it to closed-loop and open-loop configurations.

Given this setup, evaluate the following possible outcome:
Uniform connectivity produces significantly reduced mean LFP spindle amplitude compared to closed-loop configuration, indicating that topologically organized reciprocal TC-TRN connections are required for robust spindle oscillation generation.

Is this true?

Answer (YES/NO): NO